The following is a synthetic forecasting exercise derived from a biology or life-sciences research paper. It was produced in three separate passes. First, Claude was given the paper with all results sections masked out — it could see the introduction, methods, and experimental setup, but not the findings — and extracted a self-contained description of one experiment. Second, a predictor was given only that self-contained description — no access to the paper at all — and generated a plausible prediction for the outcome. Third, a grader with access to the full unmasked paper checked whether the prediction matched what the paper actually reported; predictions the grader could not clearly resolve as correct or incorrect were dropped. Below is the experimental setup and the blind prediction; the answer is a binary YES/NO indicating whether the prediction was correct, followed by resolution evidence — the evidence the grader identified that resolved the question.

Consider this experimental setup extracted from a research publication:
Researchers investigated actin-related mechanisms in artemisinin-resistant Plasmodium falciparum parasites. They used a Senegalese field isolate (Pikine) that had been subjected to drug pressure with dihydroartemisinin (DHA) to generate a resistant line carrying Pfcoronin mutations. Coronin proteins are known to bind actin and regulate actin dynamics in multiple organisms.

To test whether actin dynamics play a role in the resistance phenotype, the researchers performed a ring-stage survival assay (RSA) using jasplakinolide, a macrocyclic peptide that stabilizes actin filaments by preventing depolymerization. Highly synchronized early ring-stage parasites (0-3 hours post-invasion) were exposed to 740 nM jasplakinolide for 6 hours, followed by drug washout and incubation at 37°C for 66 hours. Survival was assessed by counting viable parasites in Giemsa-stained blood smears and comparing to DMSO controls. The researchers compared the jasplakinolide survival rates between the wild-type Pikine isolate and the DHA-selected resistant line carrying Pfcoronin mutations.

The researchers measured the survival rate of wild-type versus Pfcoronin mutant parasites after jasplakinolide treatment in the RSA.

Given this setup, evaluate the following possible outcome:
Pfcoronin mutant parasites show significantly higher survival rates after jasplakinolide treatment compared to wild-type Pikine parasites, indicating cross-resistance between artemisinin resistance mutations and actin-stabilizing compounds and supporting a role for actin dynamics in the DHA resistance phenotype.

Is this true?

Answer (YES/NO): NO